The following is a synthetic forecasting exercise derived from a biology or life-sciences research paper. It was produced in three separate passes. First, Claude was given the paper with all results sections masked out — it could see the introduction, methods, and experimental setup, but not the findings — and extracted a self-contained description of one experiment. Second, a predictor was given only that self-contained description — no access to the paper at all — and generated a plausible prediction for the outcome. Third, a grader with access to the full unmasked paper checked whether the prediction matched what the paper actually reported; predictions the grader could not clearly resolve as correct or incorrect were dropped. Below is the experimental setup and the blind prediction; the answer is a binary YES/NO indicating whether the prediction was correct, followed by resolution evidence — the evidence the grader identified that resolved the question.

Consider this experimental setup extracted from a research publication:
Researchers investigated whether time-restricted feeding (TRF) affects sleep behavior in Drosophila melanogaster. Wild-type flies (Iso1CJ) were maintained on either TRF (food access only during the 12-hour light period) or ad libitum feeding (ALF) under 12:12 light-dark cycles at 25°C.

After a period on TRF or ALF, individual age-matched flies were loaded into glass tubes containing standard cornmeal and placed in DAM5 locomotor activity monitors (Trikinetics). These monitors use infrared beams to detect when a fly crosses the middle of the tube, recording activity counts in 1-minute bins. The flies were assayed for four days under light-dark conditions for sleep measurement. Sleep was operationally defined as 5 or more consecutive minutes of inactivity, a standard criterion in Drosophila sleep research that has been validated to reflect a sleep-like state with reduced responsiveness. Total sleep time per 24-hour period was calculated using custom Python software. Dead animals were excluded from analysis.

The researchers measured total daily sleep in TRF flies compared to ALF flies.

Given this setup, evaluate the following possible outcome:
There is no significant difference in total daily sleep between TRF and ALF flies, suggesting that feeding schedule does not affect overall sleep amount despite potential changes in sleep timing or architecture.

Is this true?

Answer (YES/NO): YES